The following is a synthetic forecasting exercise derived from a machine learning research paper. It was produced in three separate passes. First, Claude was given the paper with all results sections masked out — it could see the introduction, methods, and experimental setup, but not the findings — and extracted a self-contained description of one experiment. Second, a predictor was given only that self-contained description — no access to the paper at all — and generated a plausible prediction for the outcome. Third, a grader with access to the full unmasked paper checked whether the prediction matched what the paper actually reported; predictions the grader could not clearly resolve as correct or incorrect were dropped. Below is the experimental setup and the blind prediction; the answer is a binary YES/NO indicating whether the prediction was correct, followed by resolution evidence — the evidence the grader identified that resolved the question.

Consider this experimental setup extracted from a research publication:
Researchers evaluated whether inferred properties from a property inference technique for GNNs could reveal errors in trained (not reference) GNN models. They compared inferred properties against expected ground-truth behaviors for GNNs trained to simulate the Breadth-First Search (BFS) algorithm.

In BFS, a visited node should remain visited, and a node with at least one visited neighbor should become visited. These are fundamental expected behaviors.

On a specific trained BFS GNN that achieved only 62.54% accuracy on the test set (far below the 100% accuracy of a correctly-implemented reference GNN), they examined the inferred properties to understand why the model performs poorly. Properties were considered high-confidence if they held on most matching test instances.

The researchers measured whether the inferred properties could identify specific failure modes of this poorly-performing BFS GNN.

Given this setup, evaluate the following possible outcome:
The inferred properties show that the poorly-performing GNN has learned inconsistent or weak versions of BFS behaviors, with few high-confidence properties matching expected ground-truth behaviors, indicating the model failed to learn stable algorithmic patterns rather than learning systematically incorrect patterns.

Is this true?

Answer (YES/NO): NO